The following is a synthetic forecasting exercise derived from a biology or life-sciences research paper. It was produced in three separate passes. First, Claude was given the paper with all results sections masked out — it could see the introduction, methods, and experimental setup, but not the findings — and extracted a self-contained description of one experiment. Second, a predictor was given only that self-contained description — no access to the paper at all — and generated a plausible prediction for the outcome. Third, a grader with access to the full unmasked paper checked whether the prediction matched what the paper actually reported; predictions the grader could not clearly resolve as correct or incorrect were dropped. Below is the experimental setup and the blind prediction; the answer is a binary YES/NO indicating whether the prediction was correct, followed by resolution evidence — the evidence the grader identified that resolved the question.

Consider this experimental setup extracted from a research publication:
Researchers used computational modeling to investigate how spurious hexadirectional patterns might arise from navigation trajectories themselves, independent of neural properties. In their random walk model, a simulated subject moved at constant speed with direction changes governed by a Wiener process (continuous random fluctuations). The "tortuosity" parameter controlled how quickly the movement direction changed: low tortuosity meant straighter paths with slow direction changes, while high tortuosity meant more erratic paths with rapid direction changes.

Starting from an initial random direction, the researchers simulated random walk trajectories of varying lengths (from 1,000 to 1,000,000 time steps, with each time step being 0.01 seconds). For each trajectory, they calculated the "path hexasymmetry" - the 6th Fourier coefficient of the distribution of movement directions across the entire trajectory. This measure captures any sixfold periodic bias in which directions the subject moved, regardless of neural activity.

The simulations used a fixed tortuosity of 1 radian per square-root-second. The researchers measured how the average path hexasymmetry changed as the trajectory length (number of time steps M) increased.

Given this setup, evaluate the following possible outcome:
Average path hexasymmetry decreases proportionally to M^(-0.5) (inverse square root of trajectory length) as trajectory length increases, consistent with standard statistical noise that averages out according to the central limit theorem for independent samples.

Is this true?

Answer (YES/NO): YES